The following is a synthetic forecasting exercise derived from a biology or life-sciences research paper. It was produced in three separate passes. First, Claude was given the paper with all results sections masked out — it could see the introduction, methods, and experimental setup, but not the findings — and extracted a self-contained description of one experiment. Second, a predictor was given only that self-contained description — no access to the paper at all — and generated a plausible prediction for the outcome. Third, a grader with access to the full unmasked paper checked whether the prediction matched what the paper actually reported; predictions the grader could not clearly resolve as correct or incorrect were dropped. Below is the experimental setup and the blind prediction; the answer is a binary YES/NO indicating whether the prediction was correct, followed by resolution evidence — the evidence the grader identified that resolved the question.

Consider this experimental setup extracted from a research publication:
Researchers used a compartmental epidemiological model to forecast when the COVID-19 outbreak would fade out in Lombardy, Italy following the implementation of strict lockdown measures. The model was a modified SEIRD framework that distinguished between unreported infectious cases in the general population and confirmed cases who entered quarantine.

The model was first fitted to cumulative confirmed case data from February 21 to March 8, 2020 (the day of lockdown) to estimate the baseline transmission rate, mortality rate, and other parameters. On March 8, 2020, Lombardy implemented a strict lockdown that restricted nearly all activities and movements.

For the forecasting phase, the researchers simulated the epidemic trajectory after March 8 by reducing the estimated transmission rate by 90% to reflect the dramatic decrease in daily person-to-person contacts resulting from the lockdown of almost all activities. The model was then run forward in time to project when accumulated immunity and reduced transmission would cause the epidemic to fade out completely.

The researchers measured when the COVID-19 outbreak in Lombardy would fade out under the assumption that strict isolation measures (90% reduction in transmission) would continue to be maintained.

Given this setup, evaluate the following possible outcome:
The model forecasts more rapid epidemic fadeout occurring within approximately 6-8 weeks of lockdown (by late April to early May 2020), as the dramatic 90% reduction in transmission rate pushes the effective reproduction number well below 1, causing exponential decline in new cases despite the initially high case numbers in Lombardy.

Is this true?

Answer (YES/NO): NO